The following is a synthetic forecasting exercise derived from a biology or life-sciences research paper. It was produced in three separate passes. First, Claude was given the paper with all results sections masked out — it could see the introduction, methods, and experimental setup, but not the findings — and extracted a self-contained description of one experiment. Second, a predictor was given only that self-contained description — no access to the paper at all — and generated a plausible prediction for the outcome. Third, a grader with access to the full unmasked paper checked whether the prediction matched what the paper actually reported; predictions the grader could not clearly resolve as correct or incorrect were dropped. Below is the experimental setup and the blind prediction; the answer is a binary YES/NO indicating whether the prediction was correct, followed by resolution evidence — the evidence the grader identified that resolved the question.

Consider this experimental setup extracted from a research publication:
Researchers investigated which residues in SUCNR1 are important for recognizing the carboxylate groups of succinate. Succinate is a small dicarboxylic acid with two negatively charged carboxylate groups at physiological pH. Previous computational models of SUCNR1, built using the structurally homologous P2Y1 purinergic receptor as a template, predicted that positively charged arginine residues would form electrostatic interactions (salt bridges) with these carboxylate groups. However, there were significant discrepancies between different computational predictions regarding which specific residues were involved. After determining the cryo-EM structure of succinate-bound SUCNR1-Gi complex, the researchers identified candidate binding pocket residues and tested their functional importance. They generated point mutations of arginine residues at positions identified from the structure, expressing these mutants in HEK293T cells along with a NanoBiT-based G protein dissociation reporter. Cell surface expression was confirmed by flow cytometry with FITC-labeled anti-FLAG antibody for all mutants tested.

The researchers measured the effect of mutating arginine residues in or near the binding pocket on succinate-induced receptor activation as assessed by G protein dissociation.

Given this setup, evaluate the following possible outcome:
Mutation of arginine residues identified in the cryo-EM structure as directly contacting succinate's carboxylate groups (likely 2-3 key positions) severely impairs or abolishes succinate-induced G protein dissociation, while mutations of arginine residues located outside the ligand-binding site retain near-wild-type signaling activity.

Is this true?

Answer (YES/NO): NO